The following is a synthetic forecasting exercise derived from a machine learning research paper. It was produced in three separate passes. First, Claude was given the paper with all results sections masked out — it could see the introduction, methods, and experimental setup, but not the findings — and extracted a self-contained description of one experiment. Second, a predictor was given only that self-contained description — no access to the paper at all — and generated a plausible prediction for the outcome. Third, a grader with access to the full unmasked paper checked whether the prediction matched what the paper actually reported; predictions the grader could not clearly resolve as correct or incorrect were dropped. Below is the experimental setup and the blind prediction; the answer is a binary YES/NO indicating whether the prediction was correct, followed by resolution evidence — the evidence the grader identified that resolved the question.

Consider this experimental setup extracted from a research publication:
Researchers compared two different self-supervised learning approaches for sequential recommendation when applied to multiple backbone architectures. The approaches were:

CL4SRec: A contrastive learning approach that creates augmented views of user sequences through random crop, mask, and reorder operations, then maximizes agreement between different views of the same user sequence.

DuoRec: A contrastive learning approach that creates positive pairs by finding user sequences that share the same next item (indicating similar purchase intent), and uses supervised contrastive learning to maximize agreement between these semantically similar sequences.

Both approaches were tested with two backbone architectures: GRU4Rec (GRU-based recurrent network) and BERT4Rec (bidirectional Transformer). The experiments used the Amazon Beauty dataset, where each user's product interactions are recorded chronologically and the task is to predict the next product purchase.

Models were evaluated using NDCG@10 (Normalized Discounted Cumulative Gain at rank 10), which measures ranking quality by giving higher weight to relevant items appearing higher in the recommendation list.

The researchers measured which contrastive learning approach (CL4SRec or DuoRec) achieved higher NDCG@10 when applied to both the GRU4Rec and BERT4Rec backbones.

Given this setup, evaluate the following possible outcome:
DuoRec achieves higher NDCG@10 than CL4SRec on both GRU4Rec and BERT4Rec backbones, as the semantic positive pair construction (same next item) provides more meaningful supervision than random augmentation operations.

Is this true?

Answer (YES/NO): YES